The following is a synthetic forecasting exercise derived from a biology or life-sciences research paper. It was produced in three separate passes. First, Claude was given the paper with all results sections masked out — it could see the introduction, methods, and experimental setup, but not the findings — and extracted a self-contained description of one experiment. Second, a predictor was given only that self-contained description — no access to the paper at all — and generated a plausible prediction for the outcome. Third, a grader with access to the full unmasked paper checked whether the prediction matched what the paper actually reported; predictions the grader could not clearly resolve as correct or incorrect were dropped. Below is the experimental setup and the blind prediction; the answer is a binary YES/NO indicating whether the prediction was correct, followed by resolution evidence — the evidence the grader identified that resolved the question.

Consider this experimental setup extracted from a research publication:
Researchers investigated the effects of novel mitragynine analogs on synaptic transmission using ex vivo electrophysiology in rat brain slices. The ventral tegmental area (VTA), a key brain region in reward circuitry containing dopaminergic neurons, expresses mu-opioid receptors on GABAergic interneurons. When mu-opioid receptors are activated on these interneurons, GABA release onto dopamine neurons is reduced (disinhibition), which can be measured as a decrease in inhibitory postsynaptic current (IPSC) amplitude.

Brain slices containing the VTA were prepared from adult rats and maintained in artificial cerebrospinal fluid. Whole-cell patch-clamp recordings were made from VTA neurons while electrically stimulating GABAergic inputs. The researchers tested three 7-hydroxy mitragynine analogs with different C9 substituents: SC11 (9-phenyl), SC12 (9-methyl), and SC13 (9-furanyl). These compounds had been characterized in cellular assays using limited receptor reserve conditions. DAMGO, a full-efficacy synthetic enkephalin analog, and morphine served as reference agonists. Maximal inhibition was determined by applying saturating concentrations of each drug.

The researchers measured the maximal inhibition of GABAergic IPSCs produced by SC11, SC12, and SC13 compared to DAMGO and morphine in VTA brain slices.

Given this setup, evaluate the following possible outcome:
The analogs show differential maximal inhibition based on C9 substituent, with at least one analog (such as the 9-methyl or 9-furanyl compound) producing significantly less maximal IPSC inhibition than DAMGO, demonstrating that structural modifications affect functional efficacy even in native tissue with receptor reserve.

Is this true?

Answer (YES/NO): YES